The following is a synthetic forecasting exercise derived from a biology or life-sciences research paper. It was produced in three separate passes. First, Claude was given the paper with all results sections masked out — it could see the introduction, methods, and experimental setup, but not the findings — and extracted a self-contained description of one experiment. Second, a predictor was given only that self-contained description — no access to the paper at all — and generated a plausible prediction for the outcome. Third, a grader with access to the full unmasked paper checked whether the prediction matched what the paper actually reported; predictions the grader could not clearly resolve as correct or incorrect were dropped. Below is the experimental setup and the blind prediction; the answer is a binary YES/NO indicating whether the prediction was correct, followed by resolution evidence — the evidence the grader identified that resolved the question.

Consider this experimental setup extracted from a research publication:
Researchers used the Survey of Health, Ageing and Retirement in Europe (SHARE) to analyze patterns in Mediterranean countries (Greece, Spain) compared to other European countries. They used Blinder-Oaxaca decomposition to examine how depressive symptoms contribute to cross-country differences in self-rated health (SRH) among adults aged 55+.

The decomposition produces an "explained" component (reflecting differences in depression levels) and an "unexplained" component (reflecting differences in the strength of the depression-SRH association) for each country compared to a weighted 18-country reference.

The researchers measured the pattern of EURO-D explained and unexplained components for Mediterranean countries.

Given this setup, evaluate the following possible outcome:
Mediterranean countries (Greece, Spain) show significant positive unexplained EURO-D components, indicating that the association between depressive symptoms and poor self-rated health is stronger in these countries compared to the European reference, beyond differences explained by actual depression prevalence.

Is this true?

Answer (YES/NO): NO